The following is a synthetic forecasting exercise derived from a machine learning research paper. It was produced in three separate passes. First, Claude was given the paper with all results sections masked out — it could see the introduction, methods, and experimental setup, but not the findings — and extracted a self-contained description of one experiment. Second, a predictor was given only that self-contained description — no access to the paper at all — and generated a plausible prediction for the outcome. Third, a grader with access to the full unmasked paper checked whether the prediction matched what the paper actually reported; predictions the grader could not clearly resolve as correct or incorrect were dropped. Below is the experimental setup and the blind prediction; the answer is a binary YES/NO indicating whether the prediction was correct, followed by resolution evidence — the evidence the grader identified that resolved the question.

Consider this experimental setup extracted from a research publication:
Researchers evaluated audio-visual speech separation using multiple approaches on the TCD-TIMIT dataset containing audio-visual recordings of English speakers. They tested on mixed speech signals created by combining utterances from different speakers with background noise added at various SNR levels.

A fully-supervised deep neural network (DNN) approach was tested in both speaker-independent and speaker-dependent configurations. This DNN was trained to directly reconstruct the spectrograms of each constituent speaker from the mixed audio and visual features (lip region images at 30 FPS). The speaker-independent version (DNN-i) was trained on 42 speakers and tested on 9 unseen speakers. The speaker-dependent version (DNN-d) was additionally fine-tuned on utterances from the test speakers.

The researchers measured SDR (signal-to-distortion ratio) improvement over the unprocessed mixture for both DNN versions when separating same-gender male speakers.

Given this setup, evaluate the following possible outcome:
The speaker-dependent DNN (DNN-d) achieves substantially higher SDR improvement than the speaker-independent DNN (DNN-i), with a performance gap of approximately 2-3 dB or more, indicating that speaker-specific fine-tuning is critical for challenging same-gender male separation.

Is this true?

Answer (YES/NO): NO